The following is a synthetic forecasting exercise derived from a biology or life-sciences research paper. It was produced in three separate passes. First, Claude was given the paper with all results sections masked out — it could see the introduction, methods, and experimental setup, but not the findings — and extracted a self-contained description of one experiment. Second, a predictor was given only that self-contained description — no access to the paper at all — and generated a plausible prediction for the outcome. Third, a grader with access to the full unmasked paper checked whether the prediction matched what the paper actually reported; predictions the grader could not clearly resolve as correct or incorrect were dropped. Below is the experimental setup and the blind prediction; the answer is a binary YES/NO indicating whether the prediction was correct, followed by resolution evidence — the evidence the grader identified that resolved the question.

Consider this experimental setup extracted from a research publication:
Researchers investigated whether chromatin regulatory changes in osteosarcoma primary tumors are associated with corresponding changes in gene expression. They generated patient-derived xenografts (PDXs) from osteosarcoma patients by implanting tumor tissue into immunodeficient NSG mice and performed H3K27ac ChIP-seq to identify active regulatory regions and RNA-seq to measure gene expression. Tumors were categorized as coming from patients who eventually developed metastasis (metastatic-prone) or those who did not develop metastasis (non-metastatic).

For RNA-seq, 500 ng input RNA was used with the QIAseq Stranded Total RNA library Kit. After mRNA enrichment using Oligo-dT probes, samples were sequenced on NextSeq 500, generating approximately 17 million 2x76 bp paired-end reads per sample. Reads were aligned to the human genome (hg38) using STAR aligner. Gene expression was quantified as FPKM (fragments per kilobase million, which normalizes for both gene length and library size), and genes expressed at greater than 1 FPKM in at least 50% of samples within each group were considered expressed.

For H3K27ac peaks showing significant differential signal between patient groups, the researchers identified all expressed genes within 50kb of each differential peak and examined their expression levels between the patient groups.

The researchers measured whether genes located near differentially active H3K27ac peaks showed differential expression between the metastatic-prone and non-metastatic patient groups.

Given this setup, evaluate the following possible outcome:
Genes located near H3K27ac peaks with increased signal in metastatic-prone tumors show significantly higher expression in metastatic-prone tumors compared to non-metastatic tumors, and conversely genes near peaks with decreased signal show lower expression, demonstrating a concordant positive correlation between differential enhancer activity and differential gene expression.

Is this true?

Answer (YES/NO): YES